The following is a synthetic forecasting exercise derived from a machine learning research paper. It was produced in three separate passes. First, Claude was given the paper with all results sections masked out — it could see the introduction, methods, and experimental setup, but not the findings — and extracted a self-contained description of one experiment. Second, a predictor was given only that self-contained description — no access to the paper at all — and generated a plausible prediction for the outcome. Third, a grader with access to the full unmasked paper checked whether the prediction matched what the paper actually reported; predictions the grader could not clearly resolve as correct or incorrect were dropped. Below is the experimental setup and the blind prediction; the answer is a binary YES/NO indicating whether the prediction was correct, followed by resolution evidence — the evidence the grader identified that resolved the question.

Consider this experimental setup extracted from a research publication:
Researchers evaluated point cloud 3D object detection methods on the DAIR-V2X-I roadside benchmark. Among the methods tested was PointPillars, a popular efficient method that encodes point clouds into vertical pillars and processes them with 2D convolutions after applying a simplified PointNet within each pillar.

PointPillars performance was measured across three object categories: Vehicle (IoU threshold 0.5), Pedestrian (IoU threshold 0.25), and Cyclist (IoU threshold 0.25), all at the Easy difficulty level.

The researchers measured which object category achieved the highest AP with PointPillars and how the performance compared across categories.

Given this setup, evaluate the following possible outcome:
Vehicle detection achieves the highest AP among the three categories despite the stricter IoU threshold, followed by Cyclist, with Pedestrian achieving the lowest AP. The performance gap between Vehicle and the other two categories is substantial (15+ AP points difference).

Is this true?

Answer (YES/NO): NO